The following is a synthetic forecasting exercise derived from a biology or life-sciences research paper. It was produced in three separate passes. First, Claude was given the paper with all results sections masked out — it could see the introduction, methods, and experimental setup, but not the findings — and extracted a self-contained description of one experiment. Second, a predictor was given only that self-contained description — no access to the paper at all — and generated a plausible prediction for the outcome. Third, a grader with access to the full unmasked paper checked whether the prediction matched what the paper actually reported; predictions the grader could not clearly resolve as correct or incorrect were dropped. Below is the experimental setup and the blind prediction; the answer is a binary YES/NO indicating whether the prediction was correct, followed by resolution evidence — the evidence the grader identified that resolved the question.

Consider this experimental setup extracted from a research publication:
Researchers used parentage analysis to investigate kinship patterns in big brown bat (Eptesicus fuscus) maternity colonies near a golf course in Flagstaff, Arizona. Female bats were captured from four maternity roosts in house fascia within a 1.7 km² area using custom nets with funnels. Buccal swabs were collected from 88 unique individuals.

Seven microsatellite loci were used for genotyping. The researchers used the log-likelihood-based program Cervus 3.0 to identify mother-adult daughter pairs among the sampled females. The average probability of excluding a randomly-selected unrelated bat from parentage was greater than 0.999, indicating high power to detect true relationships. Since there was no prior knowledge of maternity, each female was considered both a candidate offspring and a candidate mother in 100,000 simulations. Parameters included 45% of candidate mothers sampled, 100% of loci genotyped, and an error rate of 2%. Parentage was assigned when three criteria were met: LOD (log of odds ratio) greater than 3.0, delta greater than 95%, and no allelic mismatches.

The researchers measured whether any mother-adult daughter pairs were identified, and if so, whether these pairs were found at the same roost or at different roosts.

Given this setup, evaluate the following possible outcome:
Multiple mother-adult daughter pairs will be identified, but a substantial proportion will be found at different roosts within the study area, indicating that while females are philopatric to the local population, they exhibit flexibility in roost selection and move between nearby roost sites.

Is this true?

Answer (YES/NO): YES